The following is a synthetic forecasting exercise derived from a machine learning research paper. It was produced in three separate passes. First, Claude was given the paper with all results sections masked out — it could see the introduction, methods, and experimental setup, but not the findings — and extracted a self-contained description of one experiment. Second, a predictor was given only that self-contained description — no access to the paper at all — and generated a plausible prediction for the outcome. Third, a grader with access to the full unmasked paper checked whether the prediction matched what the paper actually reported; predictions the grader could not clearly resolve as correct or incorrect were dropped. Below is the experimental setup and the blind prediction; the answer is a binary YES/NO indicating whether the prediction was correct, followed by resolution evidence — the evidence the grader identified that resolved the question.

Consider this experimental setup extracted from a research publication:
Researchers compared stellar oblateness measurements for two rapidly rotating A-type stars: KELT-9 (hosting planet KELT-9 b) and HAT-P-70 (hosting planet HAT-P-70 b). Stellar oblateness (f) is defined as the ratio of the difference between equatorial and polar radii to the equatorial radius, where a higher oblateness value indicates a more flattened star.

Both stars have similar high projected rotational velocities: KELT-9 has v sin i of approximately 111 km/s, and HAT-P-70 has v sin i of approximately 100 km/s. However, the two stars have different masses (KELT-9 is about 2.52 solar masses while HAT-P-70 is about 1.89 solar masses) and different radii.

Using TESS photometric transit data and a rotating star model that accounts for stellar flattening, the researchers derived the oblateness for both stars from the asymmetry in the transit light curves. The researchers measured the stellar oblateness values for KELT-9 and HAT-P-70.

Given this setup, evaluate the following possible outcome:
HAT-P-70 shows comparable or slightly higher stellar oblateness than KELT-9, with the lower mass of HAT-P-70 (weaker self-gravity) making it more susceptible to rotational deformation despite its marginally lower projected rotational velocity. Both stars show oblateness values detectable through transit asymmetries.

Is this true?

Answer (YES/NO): YES